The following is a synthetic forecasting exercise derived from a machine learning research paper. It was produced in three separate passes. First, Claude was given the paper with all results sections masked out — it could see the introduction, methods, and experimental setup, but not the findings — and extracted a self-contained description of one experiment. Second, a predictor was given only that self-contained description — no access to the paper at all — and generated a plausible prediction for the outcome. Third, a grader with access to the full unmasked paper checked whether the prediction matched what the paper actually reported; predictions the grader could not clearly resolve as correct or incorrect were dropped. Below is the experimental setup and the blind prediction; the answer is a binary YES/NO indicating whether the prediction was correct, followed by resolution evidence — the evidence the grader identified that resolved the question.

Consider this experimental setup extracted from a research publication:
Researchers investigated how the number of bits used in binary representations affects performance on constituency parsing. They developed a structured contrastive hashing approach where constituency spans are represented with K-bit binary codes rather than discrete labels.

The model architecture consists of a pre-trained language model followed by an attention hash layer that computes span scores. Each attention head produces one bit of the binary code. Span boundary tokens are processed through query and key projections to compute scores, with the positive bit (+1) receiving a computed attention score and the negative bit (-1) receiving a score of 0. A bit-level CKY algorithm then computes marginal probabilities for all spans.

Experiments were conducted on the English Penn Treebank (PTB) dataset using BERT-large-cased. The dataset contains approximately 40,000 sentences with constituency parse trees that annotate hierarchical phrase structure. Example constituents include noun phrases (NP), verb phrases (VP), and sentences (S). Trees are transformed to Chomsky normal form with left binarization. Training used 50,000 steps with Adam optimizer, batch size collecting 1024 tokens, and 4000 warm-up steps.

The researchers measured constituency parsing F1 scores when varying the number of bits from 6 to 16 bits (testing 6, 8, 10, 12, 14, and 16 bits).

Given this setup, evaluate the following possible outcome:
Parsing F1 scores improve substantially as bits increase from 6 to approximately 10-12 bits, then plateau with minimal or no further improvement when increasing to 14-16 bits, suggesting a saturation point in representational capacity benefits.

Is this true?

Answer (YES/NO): YES